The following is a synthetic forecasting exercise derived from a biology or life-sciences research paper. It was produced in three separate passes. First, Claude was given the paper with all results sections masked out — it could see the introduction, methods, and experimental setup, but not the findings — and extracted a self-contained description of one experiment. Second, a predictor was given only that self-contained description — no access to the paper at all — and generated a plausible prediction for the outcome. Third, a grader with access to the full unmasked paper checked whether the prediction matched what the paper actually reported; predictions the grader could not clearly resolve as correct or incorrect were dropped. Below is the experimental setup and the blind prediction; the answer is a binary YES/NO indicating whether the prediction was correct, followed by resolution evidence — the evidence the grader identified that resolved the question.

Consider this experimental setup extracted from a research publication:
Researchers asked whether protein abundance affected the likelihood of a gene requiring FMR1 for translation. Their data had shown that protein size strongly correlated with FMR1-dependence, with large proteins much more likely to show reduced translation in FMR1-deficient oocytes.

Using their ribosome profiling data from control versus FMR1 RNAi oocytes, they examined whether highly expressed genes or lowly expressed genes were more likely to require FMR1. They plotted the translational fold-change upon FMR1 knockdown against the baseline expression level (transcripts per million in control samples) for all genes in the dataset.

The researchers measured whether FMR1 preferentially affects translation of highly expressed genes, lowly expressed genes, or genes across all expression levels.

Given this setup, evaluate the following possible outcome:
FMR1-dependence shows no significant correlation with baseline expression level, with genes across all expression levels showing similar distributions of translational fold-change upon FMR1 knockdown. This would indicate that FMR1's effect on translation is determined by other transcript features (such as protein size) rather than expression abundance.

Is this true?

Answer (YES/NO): YES